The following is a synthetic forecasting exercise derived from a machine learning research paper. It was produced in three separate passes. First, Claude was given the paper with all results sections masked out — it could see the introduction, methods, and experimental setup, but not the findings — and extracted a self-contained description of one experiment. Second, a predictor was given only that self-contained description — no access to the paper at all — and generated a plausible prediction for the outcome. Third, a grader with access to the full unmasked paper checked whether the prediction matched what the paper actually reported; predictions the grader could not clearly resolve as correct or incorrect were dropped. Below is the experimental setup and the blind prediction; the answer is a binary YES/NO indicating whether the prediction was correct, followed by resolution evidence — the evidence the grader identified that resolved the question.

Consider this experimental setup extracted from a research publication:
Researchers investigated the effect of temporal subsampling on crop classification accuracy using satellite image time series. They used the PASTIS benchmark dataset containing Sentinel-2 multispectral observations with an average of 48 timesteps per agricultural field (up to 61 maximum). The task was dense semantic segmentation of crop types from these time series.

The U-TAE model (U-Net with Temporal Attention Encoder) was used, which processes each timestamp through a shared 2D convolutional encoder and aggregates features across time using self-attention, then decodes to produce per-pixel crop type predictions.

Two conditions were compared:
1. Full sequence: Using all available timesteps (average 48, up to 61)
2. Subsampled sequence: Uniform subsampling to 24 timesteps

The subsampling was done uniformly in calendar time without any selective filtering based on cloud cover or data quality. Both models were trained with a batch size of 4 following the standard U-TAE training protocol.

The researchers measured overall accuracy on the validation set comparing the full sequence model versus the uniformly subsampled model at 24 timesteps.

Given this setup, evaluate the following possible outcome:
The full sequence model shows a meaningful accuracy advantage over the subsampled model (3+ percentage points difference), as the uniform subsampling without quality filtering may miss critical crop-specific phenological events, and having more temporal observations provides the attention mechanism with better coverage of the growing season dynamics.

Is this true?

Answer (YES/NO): NO